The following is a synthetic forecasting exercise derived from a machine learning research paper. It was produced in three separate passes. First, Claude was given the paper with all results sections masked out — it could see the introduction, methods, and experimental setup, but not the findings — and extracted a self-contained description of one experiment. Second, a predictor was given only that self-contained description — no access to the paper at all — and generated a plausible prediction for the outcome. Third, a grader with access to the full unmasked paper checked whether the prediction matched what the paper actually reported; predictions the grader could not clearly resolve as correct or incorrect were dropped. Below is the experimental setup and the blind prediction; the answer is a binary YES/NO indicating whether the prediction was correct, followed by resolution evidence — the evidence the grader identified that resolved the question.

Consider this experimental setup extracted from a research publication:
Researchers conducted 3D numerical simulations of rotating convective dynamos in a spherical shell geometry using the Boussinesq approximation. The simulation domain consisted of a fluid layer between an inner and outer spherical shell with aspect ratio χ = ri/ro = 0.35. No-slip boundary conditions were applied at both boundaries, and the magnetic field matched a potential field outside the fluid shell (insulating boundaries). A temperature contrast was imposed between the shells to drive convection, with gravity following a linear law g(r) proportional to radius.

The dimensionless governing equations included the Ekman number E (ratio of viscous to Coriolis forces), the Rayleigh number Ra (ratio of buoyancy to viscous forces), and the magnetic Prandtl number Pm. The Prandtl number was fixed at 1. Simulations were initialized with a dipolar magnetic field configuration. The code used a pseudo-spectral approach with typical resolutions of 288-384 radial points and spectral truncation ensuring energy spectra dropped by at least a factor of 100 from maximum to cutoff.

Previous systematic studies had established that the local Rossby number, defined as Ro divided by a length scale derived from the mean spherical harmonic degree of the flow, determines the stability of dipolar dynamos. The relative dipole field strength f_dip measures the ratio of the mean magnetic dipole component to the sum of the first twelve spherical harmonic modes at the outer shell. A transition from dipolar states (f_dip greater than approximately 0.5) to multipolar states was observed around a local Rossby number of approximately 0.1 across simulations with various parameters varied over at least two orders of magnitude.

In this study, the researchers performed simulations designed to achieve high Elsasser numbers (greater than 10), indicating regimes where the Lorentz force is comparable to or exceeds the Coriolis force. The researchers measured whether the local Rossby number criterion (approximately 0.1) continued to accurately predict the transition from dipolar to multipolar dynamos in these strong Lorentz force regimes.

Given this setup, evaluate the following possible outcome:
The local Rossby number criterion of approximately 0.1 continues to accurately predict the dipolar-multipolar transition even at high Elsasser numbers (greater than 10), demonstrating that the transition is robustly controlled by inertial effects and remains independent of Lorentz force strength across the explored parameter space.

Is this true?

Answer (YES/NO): NO